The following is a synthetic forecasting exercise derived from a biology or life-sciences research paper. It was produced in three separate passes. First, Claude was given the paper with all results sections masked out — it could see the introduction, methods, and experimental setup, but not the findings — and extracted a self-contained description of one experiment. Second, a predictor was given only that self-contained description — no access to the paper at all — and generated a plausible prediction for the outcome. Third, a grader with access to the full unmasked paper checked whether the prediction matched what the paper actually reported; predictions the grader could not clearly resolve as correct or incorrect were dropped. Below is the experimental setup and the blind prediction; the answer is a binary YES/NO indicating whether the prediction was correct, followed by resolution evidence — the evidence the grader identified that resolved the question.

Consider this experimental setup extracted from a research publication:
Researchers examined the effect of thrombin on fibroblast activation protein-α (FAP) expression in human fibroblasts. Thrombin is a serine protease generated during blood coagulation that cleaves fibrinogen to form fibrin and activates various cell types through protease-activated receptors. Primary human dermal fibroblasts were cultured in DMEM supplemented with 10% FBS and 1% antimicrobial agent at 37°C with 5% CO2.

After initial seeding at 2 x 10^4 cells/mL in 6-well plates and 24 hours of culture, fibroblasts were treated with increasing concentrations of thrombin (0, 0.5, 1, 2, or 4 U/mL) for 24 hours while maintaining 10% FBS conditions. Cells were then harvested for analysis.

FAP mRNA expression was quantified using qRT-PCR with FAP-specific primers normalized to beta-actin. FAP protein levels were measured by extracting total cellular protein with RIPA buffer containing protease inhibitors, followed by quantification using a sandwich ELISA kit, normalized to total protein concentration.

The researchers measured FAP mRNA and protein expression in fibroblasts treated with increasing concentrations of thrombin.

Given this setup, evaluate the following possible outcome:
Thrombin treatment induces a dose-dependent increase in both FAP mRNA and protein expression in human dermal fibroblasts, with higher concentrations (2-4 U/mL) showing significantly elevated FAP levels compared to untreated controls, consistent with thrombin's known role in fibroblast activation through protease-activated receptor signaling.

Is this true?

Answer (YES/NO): NO